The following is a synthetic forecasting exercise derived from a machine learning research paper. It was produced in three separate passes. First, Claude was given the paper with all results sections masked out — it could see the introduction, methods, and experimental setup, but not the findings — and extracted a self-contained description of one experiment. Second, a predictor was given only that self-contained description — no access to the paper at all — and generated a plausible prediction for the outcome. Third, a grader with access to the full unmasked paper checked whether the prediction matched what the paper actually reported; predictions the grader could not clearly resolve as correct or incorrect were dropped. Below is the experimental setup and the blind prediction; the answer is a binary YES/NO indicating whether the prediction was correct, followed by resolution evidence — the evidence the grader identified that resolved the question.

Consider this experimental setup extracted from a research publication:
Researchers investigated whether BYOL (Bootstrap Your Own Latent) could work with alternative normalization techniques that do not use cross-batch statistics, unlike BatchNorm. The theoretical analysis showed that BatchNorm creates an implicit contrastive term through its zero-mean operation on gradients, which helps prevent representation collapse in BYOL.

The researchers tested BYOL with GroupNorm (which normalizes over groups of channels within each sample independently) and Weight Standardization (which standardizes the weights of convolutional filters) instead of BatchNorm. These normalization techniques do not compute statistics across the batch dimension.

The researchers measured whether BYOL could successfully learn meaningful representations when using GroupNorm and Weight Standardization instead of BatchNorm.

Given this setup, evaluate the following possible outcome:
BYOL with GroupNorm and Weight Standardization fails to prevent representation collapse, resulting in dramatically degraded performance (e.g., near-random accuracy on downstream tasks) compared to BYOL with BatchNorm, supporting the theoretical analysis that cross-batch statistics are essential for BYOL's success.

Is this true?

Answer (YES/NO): NO